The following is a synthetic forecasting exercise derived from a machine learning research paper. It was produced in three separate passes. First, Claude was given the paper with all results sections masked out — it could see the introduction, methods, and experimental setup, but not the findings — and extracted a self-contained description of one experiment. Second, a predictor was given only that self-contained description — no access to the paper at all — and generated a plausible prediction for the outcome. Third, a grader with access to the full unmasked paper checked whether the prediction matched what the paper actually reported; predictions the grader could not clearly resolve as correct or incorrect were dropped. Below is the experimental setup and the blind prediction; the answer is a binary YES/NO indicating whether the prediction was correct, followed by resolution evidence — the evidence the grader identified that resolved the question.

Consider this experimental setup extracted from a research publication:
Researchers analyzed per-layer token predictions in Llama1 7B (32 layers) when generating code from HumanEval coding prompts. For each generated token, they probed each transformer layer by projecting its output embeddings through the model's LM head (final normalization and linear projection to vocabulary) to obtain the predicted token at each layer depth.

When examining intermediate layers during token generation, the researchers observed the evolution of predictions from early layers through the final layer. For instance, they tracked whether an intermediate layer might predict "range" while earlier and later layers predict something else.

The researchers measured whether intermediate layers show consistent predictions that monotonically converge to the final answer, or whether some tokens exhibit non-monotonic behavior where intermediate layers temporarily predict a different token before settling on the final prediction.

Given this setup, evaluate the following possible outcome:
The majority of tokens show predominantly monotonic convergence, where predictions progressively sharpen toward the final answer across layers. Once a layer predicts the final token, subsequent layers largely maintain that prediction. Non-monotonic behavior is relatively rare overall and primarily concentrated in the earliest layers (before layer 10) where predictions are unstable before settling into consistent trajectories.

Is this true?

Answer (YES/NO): NO